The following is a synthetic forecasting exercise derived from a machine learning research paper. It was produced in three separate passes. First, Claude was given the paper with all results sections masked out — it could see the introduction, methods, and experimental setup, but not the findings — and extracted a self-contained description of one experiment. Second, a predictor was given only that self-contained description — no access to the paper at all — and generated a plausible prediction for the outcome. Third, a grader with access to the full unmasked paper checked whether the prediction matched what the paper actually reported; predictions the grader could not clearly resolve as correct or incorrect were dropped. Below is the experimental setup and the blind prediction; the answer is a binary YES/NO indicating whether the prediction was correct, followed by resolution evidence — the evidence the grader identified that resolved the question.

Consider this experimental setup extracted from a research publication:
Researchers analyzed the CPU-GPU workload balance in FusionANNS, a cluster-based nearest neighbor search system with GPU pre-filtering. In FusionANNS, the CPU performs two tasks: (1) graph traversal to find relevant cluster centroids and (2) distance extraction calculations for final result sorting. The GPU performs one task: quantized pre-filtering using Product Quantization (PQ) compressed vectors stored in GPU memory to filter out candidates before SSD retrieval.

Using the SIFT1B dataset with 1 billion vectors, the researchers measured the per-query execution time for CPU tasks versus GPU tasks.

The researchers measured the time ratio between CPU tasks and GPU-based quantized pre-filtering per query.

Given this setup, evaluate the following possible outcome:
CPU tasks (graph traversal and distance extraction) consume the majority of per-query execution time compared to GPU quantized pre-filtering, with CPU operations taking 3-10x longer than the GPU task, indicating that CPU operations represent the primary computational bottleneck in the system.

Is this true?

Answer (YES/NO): NO